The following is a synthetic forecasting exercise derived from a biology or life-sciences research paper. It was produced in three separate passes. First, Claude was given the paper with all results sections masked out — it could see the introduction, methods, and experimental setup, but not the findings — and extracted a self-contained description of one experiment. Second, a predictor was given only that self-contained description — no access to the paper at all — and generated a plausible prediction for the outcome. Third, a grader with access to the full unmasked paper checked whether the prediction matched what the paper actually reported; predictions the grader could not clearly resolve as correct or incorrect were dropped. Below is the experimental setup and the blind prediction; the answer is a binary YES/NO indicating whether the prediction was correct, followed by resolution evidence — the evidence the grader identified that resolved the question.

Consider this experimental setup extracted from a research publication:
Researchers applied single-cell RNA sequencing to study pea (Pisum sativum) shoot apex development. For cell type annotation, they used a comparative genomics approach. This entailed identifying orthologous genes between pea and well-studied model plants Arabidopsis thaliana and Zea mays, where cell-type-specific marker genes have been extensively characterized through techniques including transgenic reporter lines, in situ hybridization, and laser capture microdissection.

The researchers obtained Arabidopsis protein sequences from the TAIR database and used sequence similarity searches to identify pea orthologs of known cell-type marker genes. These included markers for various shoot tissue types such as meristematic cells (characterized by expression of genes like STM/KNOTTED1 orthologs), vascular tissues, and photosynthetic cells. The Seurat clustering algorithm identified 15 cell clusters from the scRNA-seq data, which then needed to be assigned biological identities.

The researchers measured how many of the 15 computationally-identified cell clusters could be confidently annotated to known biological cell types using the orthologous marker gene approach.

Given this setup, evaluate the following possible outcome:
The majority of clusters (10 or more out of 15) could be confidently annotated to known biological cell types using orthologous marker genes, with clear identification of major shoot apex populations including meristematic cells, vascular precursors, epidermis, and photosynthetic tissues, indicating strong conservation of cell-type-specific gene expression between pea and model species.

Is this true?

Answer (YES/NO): YES